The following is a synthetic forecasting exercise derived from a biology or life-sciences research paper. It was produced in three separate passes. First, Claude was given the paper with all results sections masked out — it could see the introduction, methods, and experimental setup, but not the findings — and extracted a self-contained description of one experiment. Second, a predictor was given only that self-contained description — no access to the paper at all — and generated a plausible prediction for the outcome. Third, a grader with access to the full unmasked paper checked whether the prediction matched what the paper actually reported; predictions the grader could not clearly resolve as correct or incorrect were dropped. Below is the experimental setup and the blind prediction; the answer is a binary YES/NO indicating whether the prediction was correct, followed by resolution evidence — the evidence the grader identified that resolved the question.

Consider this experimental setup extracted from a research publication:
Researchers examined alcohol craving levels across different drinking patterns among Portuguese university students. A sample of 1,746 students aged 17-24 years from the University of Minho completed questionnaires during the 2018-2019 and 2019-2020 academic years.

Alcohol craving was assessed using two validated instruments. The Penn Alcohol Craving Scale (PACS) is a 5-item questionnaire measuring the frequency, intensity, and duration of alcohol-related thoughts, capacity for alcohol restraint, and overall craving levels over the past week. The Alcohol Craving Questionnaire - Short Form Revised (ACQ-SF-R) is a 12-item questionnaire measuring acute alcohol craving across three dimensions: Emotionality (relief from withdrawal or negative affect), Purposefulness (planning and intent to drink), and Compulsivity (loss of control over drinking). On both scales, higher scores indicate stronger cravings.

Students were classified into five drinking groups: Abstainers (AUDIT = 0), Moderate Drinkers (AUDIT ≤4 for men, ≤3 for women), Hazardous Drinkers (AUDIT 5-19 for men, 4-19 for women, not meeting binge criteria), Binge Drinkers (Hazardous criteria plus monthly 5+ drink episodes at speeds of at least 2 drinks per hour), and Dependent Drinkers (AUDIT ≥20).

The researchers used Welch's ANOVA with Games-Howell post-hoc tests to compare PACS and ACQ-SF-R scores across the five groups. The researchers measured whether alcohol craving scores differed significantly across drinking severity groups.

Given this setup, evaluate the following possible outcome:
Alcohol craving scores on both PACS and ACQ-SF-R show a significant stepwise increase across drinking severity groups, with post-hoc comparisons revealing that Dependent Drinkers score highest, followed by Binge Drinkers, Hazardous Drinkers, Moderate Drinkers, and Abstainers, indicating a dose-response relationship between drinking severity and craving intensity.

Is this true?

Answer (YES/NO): NO